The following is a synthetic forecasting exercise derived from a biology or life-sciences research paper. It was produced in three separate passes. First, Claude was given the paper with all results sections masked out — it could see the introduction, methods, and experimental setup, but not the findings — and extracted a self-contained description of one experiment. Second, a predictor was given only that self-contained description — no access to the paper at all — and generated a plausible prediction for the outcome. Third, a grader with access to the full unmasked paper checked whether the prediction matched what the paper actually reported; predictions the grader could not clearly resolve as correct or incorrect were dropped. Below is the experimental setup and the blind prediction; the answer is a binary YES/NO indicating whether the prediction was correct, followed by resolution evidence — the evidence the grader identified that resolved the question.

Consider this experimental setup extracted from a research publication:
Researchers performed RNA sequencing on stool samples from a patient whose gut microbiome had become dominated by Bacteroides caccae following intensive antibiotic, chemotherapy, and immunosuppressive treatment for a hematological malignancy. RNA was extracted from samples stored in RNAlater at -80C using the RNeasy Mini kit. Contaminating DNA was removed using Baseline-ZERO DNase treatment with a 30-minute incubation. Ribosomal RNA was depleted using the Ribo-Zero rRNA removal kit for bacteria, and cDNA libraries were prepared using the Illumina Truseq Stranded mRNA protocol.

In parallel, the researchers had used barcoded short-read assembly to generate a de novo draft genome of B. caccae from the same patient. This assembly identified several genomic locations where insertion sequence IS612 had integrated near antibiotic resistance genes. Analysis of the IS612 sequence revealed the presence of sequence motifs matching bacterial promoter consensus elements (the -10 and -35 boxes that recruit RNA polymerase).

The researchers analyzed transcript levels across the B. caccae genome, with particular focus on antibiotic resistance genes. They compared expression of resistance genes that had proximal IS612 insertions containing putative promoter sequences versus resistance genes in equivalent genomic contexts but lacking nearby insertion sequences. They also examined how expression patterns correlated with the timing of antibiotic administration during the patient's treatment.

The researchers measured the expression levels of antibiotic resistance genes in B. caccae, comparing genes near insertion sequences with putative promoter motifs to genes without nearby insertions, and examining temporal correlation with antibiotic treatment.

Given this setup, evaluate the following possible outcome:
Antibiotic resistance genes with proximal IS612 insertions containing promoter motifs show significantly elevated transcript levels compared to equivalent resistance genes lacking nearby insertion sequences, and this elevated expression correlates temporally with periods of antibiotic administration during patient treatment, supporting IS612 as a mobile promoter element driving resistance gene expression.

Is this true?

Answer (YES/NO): YES